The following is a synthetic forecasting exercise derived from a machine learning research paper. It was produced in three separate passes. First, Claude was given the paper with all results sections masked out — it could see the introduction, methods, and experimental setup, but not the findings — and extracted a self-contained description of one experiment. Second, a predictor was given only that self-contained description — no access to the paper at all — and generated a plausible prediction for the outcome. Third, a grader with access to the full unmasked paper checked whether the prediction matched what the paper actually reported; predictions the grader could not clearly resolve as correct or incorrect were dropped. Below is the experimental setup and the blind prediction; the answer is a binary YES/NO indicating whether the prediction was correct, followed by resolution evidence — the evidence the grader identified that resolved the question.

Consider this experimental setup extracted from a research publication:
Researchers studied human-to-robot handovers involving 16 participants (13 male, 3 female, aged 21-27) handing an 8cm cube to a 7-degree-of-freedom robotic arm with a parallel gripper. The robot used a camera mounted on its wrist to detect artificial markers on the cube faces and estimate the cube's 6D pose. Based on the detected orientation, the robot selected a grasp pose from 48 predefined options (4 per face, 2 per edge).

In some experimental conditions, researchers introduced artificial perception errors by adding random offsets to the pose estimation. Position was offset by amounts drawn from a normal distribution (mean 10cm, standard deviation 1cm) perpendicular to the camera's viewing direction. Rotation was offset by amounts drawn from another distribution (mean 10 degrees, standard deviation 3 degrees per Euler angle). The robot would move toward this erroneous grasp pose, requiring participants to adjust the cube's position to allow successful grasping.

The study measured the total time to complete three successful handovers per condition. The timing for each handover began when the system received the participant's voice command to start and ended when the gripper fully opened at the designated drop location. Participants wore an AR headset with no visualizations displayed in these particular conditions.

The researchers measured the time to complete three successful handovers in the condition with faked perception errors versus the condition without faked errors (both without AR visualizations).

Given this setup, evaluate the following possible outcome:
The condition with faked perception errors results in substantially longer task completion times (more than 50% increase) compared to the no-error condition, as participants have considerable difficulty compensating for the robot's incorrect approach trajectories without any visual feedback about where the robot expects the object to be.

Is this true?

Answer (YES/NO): NO